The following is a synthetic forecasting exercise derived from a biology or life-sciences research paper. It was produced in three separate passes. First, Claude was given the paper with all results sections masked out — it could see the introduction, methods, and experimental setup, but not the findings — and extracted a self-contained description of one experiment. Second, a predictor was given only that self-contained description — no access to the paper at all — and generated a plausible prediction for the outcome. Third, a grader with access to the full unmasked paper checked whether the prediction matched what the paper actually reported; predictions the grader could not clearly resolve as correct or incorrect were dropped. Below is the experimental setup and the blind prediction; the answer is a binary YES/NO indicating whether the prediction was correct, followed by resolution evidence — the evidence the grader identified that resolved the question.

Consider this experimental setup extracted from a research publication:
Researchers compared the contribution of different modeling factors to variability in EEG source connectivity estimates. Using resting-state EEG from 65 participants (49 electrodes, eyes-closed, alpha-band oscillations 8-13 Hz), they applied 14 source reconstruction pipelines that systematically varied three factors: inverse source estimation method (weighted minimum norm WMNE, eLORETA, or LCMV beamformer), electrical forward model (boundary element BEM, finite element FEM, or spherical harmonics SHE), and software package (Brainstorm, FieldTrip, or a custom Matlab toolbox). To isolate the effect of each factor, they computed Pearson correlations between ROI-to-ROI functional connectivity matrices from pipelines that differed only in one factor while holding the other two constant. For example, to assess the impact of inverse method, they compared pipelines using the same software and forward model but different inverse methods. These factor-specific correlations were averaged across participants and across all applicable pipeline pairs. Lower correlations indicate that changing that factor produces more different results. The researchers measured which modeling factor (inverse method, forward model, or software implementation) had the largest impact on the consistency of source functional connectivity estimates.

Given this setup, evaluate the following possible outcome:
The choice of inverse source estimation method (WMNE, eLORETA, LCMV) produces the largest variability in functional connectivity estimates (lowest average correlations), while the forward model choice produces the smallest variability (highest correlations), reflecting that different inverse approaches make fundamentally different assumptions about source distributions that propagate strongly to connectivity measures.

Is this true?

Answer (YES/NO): YES